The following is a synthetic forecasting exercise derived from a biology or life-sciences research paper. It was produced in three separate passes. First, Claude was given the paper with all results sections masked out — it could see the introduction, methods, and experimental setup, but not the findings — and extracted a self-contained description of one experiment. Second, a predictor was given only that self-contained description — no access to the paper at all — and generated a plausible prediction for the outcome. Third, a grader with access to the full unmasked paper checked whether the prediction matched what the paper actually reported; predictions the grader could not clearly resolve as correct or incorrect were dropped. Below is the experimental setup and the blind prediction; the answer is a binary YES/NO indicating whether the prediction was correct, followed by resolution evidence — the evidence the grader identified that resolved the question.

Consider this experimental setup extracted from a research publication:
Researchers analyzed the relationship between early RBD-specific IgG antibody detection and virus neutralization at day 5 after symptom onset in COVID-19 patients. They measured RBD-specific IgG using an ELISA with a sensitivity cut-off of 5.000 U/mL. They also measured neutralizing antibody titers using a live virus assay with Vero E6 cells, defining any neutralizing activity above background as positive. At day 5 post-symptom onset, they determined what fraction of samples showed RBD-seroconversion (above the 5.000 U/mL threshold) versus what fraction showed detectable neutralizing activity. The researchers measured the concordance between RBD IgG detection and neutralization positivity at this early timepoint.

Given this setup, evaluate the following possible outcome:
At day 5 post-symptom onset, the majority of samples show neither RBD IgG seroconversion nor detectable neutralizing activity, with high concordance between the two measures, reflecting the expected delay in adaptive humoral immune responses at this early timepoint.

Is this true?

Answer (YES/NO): NO